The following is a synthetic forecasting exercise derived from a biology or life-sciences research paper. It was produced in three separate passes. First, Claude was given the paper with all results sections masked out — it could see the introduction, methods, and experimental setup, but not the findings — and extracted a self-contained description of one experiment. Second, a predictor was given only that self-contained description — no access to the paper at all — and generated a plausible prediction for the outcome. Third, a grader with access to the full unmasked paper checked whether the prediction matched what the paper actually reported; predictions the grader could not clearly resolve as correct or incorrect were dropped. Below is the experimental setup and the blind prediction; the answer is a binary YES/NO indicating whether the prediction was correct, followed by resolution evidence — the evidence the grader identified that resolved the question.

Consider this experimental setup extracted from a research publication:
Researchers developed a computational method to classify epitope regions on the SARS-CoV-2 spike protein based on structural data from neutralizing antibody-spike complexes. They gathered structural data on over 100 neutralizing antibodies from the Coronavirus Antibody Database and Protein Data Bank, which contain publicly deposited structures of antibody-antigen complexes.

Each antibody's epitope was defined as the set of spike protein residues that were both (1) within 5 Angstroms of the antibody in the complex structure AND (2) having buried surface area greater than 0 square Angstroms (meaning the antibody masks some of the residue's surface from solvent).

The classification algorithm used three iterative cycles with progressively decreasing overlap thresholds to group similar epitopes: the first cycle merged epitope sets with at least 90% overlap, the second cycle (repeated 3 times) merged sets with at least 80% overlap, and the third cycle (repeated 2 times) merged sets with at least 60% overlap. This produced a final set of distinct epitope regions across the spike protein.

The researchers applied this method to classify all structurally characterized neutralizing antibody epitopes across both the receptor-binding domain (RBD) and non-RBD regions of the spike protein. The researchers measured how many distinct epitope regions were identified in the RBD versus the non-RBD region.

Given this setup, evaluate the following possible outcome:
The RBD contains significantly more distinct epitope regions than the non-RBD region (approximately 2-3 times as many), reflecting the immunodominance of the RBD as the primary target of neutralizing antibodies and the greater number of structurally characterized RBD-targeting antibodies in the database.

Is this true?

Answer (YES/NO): NO